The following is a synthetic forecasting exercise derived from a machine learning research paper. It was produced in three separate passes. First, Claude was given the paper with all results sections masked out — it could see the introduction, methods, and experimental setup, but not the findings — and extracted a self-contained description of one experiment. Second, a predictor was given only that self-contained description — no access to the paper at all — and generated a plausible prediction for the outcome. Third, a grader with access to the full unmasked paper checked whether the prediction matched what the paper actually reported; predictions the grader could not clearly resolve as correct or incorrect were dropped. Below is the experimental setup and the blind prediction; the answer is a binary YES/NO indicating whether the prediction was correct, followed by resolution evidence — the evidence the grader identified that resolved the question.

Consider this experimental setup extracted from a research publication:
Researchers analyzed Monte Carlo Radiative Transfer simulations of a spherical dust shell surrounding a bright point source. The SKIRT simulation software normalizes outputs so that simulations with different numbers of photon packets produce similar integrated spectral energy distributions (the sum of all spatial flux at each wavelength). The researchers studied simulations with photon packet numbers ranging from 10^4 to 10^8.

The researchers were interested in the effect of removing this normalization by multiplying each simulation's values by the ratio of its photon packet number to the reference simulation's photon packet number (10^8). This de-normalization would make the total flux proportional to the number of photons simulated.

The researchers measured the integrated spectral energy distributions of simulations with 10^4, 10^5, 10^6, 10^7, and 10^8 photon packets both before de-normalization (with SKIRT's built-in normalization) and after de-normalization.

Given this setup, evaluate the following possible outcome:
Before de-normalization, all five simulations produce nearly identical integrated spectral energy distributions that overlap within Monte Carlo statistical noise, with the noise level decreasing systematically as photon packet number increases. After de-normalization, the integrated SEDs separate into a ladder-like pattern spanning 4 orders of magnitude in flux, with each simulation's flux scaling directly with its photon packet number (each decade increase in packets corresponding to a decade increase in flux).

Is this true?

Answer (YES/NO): YES